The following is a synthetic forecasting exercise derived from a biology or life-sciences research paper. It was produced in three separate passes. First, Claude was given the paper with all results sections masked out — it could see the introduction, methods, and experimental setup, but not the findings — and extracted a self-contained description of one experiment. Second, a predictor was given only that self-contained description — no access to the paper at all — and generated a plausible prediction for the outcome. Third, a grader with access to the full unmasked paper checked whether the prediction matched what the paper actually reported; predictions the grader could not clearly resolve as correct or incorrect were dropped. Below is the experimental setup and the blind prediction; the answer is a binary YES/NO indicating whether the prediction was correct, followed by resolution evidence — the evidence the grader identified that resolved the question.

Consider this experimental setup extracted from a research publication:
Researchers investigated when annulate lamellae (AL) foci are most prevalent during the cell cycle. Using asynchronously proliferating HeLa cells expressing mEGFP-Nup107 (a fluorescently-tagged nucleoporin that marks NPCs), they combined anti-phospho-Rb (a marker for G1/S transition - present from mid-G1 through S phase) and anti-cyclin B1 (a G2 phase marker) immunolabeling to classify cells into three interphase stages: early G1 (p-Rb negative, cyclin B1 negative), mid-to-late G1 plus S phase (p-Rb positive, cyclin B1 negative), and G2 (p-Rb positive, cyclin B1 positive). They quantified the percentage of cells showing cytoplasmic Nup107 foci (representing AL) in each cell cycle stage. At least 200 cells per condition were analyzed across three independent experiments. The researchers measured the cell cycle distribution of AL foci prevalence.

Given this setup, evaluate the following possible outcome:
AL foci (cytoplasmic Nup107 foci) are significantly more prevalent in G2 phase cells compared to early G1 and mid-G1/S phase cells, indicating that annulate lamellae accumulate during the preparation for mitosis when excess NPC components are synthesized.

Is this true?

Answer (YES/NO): NO